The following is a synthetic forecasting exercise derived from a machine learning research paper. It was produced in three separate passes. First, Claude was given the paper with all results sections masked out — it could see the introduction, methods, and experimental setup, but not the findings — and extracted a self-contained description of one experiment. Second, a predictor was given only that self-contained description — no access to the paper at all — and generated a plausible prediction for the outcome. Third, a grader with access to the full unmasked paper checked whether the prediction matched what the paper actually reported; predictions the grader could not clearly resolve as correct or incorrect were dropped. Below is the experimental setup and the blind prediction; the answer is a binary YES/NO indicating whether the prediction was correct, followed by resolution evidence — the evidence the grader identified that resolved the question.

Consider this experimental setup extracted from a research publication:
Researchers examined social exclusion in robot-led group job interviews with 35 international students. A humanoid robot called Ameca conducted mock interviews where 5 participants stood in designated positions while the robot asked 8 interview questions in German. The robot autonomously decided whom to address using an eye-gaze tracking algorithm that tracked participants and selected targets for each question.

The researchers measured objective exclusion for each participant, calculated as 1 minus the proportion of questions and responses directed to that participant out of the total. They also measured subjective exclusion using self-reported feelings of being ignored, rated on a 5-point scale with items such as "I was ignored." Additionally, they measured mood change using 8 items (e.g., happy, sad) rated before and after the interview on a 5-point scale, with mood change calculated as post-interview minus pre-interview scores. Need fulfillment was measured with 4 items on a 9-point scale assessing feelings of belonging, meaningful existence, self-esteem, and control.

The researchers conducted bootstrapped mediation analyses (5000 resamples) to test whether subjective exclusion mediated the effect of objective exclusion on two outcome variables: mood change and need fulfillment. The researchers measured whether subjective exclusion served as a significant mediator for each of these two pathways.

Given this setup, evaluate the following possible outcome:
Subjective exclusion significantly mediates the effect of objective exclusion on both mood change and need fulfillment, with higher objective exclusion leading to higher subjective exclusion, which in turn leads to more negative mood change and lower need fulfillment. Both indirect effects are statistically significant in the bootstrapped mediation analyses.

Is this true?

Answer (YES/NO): NO